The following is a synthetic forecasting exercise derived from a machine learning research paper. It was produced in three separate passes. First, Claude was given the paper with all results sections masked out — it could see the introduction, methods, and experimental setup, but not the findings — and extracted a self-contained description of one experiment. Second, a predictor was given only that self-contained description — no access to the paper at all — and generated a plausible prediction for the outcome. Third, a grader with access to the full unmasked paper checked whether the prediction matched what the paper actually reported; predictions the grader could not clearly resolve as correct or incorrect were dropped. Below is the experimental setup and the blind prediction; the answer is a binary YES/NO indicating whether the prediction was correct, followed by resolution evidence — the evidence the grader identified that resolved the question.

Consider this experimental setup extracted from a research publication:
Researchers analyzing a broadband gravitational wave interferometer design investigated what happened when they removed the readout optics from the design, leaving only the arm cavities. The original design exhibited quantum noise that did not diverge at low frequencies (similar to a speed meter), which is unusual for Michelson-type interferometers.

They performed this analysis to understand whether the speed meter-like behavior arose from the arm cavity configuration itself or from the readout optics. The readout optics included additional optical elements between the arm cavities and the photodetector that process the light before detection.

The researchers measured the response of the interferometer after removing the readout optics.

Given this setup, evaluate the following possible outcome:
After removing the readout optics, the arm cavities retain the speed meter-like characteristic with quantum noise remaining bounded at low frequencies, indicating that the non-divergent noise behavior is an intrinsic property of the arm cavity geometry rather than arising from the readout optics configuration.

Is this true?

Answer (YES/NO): NO